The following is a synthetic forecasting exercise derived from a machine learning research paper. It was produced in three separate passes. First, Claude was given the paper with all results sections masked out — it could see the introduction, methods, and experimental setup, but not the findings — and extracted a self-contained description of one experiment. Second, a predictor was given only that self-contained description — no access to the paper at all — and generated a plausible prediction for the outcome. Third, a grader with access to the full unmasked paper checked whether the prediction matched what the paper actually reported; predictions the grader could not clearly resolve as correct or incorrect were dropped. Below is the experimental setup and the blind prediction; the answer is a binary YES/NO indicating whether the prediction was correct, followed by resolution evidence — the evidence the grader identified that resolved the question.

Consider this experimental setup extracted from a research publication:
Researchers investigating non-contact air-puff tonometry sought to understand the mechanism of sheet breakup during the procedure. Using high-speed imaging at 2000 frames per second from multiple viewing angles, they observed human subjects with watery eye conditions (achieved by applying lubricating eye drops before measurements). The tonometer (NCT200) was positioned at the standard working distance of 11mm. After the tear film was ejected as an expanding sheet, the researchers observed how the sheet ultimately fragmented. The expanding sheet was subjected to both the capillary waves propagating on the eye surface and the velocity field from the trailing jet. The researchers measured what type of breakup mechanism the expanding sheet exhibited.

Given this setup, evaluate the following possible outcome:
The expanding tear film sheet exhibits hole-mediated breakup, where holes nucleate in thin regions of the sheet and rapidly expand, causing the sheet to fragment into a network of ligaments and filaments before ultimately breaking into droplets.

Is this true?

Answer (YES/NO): NO